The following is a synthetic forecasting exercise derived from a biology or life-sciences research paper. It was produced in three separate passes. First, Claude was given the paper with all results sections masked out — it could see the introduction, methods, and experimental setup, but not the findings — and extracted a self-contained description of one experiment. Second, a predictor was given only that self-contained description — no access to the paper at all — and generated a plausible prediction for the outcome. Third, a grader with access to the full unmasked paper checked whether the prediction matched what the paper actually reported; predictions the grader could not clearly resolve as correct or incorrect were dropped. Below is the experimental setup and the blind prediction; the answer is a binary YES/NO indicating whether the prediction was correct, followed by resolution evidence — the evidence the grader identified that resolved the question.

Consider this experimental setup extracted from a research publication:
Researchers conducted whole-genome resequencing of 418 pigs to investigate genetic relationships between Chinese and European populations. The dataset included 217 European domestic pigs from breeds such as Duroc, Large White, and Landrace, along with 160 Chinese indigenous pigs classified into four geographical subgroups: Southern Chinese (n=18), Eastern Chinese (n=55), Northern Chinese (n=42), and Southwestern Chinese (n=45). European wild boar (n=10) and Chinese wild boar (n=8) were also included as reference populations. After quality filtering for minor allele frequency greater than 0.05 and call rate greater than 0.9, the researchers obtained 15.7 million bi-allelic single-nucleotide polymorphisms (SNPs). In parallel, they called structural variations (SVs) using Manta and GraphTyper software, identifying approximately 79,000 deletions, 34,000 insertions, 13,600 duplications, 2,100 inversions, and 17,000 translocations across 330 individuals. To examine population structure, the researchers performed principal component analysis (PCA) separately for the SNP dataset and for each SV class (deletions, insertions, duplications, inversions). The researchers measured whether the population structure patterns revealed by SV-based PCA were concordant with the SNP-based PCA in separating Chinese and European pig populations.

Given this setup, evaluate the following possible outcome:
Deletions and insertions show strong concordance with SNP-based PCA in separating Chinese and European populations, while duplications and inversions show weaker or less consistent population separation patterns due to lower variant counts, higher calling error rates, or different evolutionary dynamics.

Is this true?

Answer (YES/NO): NO